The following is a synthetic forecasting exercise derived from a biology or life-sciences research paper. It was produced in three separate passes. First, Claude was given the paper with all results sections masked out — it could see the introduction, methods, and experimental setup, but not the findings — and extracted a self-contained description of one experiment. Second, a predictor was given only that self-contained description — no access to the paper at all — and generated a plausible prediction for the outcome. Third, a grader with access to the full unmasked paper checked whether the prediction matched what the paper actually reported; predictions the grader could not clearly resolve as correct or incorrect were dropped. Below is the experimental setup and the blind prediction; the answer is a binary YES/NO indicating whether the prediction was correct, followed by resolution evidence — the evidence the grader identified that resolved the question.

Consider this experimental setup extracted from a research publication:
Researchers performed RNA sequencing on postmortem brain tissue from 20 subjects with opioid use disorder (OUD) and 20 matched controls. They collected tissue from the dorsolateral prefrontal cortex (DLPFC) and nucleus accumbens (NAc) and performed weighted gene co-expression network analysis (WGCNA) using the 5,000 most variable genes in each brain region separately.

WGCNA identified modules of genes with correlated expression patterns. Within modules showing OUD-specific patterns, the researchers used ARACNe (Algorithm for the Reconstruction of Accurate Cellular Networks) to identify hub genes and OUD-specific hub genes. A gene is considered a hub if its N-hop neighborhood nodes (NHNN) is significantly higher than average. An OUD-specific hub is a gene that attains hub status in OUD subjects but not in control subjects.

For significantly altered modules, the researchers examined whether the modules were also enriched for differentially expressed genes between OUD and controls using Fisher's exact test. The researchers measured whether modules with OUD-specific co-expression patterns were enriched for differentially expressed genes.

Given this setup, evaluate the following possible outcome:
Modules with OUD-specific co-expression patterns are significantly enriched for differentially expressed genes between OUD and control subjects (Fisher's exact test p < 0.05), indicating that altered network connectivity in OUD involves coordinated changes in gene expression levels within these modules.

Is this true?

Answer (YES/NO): YES